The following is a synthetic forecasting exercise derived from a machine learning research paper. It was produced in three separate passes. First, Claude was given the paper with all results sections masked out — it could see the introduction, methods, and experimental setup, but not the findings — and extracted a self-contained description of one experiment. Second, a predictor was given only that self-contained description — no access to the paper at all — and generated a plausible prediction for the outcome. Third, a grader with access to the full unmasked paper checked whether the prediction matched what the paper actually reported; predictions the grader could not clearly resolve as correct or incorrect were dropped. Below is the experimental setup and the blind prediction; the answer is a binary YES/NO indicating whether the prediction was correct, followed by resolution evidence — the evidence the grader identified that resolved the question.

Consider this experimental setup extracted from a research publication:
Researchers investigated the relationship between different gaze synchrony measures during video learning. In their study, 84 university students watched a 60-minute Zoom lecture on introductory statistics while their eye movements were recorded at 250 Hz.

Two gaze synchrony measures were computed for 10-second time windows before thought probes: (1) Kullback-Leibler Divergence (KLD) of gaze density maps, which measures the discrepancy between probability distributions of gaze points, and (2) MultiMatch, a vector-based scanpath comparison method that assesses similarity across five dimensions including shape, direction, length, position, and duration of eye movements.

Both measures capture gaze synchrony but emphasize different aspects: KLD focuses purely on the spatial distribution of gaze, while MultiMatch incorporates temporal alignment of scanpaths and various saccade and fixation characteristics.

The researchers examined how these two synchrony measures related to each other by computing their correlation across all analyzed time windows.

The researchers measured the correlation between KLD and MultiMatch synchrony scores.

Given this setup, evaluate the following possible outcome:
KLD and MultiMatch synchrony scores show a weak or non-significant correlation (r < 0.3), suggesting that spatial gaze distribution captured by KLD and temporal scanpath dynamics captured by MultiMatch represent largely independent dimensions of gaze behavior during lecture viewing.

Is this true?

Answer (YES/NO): NO